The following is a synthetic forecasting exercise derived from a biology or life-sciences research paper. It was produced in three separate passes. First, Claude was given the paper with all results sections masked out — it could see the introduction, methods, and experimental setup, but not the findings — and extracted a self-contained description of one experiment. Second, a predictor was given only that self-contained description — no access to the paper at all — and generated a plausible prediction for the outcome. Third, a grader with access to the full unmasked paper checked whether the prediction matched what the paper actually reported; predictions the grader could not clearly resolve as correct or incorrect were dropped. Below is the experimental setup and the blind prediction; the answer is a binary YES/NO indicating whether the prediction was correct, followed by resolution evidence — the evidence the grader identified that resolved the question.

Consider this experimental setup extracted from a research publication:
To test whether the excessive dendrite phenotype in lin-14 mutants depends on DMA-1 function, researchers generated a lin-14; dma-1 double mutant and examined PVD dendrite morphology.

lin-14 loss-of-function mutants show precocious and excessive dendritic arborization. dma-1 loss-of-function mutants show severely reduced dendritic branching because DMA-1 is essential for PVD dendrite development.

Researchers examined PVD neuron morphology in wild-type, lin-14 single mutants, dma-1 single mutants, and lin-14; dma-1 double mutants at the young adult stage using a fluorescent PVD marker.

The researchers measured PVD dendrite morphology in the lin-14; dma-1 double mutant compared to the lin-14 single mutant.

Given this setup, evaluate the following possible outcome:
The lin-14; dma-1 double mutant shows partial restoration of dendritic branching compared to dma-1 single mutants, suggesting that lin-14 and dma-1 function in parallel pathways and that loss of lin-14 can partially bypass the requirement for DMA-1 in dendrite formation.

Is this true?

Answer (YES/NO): NO